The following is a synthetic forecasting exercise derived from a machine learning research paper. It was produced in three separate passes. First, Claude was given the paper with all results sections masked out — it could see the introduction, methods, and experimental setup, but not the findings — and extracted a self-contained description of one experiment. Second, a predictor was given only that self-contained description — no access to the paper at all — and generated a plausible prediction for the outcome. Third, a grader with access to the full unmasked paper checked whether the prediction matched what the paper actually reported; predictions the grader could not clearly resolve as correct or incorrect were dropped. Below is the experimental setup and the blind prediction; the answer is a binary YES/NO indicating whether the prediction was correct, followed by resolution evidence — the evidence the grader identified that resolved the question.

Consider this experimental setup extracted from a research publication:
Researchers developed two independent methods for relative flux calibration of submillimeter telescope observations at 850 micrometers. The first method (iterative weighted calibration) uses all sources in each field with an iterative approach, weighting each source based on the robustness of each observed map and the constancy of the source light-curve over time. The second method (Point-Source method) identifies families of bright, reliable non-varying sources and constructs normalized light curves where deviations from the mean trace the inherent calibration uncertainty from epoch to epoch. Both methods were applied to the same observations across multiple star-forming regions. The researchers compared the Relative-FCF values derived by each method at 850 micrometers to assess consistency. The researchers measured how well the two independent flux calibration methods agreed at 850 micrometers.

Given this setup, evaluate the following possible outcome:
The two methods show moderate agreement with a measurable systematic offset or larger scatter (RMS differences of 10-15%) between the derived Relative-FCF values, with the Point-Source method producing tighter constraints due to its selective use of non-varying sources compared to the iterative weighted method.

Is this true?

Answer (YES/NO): NO